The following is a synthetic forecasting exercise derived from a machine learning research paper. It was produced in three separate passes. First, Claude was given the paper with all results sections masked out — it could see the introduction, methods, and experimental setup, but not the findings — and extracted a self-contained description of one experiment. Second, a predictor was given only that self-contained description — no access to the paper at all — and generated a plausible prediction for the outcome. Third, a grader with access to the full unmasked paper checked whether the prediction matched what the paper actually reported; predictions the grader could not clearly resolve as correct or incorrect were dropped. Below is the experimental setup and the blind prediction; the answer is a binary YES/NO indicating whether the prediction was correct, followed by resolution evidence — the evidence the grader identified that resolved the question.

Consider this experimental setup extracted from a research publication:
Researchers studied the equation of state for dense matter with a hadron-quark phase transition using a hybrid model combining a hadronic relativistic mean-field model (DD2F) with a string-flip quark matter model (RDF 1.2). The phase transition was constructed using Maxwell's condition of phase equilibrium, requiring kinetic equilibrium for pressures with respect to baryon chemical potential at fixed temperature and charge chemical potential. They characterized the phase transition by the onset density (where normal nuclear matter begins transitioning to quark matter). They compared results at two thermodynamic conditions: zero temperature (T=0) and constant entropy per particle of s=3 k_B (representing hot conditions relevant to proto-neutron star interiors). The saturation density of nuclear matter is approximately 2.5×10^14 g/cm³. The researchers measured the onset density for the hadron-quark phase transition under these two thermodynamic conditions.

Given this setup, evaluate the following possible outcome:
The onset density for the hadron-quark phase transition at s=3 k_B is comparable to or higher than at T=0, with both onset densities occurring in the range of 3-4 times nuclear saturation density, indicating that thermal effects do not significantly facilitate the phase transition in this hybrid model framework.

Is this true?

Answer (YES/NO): NO